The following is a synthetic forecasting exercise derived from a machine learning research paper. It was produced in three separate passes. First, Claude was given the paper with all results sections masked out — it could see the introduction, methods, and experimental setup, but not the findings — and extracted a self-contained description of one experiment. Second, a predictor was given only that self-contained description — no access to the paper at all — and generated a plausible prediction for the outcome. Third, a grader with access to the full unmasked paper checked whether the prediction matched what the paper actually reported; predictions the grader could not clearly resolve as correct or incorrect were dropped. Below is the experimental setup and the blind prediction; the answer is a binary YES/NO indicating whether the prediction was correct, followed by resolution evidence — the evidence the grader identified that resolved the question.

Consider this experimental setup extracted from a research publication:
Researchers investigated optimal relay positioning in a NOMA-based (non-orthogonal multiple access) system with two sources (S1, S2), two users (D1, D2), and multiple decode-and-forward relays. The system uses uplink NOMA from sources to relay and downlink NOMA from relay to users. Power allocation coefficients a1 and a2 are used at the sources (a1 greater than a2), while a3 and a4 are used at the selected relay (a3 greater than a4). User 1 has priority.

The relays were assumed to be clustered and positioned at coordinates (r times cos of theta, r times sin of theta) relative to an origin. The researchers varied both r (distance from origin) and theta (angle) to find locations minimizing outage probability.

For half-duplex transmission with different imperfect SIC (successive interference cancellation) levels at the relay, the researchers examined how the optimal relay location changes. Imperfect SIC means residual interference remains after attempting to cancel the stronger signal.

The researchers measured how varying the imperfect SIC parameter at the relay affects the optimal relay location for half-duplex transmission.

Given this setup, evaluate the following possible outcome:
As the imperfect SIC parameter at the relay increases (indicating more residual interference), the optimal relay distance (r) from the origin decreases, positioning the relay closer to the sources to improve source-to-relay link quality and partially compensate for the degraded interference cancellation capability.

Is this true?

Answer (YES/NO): NO